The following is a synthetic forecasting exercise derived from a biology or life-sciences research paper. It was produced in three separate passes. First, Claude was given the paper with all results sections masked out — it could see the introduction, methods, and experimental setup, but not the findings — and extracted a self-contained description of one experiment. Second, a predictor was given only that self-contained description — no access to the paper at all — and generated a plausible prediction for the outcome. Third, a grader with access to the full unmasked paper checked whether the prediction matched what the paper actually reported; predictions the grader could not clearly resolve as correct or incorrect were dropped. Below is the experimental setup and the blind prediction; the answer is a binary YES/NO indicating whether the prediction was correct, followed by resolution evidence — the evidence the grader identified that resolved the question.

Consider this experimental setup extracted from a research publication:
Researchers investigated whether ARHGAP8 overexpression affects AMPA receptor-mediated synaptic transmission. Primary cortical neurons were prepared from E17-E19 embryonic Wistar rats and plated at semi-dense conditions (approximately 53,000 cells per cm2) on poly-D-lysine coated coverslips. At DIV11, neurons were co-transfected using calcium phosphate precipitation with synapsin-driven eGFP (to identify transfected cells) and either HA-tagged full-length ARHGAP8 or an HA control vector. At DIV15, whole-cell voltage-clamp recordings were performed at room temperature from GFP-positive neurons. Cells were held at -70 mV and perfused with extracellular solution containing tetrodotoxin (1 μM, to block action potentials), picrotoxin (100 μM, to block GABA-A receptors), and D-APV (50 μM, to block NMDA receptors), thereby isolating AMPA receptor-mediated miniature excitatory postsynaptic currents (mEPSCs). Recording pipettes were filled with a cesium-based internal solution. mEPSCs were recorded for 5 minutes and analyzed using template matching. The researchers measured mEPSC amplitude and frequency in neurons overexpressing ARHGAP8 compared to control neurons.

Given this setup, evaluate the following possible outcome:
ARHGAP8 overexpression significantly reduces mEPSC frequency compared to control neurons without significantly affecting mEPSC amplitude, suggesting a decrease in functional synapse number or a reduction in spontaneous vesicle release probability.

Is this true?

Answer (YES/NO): NO